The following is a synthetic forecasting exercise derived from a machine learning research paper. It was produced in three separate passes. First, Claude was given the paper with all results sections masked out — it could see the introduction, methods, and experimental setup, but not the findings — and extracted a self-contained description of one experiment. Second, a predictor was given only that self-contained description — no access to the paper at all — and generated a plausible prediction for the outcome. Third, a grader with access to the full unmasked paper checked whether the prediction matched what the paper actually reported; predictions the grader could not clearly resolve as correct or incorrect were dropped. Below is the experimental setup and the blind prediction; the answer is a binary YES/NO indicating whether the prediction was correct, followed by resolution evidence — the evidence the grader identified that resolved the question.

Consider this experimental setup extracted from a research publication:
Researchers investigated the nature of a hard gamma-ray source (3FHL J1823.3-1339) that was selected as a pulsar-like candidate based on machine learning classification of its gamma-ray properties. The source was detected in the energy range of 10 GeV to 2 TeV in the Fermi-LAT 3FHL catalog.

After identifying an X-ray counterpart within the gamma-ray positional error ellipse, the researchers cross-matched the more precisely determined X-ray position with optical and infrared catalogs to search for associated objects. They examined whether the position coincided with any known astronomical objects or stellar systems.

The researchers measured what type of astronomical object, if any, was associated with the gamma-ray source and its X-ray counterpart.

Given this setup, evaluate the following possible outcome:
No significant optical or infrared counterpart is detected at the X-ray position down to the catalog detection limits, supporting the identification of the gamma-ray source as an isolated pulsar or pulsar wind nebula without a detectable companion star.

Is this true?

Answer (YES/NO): NO